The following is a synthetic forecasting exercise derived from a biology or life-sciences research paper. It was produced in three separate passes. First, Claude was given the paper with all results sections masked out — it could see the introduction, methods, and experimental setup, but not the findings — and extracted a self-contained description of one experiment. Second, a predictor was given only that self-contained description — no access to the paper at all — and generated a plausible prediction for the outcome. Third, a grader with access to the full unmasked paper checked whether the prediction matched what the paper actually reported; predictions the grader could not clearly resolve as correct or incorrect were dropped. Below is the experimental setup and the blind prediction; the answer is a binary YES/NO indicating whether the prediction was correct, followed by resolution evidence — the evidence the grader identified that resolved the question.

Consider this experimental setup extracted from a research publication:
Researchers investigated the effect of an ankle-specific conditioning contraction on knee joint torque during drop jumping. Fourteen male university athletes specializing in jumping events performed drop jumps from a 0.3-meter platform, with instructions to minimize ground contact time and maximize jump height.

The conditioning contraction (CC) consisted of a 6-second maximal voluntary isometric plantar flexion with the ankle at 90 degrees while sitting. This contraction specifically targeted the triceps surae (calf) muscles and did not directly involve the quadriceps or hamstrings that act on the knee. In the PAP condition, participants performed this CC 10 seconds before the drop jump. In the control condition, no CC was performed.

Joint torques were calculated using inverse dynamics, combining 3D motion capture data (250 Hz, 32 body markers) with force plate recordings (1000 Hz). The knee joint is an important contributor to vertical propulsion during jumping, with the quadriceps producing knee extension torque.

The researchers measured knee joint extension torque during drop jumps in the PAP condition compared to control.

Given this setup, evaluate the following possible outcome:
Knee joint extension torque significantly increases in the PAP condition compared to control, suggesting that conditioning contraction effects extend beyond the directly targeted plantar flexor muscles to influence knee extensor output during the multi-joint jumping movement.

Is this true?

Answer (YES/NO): NO